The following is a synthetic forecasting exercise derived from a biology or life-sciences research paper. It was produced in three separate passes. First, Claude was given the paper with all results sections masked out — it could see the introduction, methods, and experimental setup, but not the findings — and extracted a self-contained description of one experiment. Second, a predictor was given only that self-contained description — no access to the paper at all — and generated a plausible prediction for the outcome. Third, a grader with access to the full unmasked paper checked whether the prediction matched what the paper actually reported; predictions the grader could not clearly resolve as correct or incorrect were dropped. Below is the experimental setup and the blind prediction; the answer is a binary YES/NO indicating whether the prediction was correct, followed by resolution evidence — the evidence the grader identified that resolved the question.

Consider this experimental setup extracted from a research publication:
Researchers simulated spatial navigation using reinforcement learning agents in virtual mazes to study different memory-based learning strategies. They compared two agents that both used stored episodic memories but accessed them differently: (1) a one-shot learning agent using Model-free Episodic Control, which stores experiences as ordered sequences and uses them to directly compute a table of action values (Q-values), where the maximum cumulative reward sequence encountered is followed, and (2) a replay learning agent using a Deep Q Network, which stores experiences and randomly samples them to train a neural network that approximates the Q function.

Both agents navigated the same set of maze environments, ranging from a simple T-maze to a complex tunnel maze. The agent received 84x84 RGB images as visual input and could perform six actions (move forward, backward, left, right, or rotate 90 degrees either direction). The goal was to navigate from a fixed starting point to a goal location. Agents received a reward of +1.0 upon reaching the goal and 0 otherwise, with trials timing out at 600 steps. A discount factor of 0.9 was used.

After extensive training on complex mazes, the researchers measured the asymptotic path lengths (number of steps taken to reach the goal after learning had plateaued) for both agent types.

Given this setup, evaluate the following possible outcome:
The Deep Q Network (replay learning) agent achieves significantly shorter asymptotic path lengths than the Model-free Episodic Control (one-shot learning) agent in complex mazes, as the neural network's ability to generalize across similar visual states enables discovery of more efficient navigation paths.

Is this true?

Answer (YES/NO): YES